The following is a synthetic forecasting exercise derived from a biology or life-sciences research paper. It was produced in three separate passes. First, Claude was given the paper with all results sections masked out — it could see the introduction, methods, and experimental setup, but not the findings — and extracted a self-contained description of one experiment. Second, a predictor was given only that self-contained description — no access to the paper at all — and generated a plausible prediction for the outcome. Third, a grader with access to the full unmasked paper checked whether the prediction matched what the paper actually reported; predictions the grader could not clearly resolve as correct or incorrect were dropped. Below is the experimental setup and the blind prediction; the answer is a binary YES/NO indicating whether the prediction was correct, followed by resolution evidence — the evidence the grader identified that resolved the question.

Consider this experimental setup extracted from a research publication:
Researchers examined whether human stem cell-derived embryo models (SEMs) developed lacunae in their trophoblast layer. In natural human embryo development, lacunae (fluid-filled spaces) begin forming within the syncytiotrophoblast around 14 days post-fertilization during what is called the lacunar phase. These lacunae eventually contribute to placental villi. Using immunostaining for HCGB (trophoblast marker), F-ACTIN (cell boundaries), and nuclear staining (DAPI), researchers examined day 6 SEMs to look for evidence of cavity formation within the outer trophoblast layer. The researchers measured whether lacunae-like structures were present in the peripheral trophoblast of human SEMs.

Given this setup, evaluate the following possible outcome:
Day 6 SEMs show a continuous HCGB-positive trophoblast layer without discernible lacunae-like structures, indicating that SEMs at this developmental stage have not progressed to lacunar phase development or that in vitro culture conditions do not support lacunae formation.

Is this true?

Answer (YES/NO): NO